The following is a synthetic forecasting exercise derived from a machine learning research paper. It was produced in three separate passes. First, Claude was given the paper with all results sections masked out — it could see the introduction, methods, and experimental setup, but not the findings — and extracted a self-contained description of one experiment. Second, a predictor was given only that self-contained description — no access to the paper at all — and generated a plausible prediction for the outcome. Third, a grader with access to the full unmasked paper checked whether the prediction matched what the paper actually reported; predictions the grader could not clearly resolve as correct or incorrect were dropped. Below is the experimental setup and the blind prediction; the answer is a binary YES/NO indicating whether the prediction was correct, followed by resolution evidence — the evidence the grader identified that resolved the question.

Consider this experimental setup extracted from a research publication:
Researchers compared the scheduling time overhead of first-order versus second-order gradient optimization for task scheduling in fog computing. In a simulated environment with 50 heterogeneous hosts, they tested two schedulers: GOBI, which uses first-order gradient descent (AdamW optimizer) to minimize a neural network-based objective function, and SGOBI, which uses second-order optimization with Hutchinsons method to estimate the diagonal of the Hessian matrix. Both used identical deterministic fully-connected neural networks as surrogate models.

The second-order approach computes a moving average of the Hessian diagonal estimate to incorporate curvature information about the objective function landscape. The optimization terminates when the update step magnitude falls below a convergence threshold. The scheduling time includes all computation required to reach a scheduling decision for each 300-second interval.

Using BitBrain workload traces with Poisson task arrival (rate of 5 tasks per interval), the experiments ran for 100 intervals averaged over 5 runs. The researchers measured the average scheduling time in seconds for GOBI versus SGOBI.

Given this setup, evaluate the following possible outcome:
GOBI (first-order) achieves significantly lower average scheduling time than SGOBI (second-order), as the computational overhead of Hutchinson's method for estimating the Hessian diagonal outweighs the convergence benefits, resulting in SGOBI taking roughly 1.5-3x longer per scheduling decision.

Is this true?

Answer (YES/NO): NO